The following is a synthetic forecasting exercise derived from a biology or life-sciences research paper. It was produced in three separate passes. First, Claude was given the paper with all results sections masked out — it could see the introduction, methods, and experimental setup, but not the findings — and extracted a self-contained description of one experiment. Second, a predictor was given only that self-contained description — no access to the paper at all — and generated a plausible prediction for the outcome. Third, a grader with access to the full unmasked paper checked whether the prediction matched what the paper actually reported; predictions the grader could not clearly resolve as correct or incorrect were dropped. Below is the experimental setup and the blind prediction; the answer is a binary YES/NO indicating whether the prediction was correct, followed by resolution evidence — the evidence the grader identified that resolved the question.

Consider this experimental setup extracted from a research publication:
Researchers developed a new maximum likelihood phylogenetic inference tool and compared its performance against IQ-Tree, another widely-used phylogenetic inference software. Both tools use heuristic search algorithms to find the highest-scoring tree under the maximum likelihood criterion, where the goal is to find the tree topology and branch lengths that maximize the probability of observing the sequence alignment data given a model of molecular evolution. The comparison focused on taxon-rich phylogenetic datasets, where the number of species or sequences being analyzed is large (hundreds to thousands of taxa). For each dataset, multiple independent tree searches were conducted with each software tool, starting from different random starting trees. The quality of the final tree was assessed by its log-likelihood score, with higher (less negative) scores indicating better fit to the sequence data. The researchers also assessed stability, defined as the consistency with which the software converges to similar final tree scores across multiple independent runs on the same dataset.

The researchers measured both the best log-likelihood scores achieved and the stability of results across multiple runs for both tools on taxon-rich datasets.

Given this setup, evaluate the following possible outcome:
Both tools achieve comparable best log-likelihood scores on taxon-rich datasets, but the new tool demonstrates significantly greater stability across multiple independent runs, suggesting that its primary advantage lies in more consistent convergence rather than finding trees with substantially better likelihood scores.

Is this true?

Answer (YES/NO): NO